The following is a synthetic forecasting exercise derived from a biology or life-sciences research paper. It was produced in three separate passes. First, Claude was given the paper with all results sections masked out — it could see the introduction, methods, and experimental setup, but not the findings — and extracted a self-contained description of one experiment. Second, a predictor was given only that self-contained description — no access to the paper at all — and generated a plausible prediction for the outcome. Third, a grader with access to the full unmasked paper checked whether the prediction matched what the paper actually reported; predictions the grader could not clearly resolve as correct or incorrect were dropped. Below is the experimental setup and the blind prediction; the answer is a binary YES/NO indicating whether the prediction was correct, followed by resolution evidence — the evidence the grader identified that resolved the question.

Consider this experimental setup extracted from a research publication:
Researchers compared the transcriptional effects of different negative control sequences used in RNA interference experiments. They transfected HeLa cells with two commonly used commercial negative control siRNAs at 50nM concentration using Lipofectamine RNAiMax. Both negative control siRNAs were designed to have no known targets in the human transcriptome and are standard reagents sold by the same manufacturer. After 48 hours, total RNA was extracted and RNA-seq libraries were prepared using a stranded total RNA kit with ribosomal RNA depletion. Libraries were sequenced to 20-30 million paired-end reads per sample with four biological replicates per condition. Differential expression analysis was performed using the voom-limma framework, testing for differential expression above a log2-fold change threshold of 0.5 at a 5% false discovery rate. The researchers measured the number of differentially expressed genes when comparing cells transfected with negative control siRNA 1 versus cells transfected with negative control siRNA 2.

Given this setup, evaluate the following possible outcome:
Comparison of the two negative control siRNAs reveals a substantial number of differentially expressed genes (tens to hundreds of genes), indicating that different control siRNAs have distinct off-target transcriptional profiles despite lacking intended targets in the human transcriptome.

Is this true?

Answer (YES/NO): YES